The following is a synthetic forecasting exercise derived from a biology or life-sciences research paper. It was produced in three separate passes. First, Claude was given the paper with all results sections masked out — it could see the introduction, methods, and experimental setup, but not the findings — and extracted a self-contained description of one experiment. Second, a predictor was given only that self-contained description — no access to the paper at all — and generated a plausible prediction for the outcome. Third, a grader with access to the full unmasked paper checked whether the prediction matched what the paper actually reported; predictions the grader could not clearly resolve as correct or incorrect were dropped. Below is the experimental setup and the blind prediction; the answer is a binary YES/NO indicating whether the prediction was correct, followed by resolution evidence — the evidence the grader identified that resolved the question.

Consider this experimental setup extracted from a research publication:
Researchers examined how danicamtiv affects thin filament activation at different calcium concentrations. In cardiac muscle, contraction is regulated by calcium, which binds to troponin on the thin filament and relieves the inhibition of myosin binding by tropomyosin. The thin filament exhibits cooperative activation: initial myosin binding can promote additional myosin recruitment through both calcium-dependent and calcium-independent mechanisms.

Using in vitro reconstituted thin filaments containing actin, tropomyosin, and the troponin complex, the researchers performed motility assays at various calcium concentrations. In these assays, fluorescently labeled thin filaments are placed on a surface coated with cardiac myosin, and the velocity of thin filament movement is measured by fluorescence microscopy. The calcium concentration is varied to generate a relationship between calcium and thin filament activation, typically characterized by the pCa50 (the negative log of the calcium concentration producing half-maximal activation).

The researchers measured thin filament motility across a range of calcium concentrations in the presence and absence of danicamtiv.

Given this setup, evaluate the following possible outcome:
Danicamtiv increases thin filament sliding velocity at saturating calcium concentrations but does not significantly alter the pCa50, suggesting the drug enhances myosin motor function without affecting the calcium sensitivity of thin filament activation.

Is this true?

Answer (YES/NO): NO